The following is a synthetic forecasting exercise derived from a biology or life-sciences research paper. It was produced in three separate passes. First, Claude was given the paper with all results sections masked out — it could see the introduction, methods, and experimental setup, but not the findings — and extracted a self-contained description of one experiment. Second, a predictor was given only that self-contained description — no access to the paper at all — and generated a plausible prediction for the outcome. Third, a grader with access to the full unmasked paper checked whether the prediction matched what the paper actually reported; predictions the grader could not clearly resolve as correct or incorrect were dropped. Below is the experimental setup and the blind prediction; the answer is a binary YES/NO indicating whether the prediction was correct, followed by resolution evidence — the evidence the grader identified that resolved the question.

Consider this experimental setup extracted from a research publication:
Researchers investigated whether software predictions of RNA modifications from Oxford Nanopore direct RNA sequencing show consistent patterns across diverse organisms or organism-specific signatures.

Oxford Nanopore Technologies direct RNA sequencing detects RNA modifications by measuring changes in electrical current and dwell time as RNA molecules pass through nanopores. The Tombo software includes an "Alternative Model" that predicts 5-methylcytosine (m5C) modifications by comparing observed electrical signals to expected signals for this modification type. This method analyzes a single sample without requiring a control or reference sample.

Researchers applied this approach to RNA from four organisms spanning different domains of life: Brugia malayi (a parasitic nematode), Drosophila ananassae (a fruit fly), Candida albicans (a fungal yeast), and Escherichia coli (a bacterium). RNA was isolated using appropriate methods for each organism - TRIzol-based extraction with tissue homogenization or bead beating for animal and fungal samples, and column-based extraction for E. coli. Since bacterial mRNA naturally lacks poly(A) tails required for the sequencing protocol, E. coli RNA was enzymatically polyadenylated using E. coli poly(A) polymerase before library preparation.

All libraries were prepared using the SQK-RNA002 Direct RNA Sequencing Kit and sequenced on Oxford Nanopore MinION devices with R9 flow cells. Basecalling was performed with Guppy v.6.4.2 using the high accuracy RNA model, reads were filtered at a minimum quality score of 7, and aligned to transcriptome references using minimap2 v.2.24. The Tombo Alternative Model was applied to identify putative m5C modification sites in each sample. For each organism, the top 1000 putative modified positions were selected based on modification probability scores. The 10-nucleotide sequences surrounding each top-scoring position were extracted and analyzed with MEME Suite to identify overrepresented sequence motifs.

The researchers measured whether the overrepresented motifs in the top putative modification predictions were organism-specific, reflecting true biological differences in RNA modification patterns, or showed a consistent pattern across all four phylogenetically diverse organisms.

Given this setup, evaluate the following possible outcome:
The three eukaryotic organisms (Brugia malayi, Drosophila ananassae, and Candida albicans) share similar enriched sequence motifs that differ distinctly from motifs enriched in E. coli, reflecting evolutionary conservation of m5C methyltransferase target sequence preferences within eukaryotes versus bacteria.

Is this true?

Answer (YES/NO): NO